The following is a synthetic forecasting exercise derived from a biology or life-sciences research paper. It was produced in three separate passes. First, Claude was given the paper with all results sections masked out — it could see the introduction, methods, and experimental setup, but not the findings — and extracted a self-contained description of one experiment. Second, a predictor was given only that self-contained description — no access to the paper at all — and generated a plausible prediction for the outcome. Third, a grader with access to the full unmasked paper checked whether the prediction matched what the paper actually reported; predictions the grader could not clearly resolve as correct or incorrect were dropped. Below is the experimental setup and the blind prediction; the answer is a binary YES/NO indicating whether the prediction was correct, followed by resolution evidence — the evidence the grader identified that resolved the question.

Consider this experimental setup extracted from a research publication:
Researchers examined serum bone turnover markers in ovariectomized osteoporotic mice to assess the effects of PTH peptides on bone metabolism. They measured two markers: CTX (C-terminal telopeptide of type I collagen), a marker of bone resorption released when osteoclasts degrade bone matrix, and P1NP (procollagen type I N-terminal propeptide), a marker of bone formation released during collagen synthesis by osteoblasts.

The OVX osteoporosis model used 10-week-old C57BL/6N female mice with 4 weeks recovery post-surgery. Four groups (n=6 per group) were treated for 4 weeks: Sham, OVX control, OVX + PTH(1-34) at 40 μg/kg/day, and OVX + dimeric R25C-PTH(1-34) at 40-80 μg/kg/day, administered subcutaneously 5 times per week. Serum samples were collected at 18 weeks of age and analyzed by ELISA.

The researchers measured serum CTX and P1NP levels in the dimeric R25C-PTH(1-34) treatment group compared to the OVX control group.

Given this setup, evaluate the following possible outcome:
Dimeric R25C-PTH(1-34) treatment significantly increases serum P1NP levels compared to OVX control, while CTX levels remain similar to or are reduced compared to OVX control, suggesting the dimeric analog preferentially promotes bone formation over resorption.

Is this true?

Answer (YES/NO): YES